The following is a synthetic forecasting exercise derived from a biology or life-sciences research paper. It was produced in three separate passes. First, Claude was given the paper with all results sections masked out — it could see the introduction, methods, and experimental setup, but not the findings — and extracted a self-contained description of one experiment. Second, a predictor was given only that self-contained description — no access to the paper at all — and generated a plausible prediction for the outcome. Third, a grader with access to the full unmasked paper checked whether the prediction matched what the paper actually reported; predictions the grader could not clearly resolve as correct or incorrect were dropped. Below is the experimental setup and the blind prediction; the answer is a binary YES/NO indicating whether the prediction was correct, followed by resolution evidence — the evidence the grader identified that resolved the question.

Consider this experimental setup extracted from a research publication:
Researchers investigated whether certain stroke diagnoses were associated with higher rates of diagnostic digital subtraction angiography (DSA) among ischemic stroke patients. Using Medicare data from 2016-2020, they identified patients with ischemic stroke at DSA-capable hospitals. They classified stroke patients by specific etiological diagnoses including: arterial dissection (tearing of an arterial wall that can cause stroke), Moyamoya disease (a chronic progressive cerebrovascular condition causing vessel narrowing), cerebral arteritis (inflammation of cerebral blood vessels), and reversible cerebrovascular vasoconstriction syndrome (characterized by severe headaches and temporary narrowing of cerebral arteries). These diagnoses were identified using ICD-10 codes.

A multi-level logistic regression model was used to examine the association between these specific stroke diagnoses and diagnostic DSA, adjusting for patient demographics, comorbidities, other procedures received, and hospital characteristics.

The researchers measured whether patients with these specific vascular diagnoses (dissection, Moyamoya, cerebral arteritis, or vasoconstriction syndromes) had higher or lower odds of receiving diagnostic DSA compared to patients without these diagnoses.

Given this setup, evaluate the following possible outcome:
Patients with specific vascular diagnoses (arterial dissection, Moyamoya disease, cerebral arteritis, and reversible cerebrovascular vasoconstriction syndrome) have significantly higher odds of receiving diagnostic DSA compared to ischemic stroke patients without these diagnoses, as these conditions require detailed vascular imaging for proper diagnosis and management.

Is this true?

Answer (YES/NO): YES